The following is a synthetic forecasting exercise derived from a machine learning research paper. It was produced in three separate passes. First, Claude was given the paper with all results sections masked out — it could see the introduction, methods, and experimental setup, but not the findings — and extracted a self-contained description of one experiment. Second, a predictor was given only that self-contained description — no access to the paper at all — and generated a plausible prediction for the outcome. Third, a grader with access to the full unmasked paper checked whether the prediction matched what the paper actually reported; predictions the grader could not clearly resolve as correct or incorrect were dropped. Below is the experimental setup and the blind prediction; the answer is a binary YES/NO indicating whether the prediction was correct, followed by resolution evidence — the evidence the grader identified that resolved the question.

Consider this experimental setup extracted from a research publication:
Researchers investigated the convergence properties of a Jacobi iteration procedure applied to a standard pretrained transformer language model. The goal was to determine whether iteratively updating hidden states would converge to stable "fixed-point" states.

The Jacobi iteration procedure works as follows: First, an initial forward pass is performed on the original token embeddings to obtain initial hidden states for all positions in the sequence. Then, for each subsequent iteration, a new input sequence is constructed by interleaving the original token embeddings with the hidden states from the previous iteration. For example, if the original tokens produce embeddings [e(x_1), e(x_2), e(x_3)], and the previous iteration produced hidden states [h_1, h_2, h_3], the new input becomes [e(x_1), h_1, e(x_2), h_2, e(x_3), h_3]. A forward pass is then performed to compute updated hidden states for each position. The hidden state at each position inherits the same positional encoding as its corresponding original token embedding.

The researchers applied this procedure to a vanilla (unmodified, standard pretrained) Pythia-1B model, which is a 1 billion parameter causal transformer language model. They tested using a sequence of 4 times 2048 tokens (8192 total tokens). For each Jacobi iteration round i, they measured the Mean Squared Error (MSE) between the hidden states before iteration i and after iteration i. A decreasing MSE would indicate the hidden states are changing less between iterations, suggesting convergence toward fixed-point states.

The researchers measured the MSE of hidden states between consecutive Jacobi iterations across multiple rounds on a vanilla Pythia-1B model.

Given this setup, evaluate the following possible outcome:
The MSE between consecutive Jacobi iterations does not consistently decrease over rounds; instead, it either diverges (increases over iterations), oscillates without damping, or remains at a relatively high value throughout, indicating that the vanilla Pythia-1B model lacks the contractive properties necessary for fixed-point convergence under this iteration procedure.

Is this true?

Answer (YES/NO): NO